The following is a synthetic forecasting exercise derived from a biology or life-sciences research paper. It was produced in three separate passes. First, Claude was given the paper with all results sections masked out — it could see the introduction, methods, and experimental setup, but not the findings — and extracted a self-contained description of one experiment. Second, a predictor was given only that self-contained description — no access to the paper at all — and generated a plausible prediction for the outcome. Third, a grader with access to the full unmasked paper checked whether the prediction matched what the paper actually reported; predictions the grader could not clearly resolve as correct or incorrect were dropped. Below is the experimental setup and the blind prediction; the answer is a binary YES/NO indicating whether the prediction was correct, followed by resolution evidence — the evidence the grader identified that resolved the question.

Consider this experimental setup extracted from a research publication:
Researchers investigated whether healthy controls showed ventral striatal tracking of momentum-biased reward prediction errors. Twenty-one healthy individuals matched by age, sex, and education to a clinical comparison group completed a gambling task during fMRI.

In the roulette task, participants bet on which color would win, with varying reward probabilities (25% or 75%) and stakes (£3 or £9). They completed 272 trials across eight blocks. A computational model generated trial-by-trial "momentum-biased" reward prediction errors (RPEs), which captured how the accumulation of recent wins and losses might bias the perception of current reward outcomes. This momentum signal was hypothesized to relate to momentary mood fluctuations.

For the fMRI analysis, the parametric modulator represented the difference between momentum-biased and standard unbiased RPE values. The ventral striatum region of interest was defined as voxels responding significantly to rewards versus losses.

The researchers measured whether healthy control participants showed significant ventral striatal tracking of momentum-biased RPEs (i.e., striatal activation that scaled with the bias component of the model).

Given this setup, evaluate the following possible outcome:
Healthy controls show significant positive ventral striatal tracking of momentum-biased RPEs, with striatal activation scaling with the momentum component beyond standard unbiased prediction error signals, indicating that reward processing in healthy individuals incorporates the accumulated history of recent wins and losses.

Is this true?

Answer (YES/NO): NO